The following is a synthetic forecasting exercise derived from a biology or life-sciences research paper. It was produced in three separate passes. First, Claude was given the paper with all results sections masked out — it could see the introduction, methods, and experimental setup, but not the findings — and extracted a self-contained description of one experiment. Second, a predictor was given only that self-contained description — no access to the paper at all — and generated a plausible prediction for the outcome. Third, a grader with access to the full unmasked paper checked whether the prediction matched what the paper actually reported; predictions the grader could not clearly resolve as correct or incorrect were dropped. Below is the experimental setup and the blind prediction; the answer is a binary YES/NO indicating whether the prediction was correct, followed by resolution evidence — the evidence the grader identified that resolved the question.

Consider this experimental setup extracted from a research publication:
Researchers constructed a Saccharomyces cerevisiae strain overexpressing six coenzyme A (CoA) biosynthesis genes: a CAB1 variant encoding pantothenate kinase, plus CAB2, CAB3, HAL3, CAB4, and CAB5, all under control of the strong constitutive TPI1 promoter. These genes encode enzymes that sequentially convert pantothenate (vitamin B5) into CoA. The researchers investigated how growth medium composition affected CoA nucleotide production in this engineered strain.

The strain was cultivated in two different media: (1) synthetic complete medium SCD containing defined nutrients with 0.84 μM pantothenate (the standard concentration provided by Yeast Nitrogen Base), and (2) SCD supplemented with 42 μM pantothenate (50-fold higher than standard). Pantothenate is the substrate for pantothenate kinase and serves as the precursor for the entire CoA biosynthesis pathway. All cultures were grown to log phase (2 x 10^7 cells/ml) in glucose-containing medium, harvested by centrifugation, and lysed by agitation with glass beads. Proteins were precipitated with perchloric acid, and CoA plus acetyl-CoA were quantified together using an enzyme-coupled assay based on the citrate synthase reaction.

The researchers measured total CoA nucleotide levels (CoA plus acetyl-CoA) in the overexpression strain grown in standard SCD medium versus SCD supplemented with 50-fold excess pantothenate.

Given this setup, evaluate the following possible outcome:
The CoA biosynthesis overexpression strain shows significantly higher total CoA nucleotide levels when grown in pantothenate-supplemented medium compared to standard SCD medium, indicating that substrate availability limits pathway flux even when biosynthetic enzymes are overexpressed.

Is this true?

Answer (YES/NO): YES